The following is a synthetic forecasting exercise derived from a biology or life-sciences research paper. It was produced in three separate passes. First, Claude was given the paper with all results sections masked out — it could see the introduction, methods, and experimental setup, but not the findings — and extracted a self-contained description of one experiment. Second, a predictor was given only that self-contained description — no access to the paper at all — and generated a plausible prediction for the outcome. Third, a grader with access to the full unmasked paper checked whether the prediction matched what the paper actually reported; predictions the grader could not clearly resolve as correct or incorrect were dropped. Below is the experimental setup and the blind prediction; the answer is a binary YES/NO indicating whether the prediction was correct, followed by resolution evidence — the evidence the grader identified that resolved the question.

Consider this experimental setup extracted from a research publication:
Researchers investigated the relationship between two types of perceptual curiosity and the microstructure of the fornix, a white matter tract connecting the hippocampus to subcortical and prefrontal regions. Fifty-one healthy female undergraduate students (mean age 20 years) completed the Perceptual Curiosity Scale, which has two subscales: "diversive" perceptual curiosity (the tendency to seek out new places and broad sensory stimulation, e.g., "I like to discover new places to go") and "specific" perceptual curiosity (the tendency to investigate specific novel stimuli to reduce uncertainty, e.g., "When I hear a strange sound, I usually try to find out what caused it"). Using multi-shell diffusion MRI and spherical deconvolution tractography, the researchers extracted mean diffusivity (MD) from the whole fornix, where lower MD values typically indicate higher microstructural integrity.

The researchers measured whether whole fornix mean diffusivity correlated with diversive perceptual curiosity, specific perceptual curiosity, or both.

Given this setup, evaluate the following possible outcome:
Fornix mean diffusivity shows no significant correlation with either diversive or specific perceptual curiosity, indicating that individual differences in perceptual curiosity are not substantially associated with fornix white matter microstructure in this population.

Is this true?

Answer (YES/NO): YES